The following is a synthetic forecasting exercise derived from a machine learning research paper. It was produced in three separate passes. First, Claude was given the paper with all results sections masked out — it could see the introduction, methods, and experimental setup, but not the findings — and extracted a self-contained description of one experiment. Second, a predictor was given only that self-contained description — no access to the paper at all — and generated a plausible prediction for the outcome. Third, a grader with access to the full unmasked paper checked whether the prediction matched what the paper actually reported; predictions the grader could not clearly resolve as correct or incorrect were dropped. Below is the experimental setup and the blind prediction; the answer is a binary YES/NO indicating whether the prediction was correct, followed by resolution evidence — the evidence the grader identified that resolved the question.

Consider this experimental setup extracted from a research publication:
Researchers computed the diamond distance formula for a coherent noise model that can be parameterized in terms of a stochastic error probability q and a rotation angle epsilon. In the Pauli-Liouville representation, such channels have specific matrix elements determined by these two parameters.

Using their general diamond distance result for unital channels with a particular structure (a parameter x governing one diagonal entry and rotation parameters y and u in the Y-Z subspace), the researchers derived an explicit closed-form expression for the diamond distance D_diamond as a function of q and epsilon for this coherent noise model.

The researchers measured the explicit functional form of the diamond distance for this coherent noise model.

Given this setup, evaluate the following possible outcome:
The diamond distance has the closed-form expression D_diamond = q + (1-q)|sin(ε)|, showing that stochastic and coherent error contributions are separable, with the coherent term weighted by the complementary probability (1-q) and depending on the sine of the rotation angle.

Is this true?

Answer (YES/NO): NO